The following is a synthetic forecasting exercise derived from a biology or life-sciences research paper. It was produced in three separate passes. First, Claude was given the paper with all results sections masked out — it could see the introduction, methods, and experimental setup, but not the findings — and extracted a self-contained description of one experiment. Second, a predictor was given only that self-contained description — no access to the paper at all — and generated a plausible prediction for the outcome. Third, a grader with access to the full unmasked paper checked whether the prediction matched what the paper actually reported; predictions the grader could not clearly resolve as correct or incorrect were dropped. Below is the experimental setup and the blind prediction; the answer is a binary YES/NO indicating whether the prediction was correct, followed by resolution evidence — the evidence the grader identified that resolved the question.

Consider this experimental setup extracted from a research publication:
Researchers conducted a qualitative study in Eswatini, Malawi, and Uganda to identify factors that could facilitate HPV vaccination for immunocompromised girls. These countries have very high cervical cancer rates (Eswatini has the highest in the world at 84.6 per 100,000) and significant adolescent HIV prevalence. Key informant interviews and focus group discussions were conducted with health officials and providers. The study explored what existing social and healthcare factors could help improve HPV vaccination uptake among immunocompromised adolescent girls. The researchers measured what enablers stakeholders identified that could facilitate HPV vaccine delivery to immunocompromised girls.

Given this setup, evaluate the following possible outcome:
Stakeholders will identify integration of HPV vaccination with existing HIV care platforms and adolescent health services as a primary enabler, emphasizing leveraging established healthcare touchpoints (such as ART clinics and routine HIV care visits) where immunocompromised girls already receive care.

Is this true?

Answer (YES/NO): YES